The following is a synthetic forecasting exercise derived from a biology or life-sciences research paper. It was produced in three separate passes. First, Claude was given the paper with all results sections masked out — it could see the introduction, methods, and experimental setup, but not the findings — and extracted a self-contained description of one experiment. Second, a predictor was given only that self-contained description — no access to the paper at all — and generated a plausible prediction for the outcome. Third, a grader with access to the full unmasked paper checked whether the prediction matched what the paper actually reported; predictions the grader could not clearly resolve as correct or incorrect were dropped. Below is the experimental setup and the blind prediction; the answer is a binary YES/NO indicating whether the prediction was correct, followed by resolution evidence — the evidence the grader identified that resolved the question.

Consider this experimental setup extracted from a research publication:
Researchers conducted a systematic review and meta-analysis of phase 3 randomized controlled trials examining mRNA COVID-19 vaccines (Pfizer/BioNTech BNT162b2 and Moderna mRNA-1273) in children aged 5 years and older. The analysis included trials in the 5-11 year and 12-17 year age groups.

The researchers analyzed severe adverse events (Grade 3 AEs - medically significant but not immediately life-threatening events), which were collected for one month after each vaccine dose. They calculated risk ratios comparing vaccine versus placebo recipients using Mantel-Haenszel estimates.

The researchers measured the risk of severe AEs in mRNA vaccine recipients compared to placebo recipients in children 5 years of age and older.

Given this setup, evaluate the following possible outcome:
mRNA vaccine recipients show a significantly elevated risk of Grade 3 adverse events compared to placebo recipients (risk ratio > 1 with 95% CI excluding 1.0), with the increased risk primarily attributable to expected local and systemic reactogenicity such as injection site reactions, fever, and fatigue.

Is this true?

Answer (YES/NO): NO